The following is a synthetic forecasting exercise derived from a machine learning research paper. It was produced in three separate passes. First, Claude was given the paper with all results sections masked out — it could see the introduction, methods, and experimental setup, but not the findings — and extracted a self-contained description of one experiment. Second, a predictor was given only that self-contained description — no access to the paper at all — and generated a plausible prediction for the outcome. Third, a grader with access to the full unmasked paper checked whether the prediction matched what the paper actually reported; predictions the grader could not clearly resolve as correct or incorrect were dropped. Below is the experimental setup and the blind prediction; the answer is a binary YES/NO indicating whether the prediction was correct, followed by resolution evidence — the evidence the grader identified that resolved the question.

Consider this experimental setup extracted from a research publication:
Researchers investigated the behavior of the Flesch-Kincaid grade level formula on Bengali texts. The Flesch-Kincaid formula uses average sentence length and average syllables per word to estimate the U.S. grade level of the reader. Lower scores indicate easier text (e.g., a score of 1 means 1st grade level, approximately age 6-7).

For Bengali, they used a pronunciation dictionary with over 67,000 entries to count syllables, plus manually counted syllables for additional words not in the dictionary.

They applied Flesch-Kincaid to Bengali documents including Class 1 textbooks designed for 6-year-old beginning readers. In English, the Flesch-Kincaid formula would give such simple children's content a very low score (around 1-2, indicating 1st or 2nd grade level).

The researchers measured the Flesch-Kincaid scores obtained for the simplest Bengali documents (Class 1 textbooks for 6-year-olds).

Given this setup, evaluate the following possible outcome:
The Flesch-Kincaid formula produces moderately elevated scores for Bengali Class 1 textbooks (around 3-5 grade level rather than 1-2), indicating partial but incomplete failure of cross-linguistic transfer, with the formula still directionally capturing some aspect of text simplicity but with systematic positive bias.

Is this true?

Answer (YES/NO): NO